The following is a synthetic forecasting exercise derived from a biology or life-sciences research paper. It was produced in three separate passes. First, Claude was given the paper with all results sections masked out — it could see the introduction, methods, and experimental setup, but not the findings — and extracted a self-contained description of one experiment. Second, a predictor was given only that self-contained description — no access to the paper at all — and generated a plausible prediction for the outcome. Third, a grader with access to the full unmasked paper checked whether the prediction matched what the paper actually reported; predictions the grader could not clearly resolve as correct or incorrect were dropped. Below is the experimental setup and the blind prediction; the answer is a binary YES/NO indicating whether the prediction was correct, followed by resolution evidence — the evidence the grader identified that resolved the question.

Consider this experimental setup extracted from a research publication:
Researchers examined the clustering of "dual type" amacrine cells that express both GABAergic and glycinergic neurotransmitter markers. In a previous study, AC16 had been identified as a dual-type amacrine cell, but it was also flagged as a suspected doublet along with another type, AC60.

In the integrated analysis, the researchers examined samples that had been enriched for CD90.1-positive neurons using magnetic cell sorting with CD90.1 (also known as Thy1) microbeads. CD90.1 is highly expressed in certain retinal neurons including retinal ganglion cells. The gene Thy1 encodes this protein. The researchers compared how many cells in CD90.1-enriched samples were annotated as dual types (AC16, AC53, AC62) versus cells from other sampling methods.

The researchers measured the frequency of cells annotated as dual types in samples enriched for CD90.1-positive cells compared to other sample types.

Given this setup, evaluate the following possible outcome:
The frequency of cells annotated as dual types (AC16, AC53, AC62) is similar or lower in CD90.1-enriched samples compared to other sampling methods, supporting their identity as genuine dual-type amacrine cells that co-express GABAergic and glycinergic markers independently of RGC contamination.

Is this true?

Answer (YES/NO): NO